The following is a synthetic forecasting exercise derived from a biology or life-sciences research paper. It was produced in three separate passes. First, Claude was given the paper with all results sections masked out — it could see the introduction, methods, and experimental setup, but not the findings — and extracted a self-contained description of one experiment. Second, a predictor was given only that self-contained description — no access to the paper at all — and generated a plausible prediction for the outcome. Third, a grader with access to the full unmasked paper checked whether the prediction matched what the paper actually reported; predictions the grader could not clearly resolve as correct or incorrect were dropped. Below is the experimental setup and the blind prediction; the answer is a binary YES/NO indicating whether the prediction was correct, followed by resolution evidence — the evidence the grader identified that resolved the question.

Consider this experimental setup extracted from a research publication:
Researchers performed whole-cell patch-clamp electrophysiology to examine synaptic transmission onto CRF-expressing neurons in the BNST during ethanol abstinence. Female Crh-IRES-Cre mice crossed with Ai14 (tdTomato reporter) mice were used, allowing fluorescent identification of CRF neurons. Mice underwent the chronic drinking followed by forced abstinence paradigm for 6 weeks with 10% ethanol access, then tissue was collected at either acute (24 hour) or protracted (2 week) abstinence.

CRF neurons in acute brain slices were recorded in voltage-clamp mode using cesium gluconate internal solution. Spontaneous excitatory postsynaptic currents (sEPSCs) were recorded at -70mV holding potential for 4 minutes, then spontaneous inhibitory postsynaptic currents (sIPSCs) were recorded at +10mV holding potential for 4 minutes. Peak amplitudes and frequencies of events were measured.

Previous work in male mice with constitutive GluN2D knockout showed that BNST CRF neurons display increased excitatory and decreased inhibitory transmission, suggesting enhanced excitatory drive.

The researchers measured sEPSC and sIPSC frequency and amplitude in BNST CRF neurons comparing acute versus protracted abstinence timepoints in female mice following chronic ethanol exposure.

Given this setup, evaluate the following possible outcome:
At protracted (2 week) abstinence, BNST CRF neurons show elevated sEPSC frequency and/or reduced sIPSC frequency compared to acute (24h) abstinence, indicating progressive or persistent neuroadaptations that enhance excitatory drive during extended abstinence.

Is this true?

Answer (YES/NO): YES